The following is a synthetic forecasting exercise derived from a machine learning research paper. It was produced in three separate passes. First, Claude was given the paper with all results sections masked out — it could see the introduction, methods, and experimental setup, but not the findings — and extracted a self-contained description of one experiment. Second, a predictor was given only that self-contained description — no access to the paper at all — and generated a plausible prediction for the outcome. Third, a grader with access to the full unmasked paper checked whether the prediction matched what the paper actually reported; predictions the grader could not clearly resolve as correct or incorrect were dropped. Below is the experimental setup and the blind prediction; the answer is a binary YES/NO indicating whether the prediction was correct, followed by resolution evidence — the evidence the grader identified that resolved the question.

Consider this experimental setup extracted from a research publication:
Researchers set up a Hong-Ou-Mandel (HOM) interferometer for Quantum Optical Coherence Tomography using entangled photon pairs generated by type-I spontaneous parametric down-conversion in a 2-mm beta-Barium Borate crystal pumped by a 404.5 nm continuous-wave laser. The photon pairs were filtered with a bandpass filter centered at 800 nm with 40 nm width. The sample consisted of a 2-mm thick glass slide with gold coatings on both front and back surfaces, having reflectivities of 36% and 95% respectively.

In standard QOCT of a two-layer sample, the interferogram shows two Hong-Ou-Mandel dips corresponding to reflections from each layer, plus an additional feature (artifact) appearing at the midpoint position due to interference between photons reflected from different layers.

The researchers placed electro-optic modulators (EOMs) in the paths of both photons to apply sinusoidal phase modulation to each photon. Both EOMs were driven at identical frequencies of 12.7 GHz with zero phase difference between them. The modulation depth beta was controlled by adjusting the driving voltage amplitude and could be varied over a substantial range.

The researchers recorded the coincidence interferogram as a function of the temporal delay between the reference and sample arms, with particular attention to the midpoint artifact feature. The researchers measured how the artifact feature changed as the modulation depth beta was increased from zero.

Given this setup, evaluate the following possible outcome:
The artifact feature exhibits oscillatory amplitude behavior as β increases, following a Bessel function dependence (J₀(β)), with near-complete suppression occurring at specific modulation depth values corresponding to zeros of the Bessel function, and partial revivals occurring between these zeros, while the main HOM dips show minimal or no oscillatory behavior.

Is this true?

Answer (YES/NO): NO